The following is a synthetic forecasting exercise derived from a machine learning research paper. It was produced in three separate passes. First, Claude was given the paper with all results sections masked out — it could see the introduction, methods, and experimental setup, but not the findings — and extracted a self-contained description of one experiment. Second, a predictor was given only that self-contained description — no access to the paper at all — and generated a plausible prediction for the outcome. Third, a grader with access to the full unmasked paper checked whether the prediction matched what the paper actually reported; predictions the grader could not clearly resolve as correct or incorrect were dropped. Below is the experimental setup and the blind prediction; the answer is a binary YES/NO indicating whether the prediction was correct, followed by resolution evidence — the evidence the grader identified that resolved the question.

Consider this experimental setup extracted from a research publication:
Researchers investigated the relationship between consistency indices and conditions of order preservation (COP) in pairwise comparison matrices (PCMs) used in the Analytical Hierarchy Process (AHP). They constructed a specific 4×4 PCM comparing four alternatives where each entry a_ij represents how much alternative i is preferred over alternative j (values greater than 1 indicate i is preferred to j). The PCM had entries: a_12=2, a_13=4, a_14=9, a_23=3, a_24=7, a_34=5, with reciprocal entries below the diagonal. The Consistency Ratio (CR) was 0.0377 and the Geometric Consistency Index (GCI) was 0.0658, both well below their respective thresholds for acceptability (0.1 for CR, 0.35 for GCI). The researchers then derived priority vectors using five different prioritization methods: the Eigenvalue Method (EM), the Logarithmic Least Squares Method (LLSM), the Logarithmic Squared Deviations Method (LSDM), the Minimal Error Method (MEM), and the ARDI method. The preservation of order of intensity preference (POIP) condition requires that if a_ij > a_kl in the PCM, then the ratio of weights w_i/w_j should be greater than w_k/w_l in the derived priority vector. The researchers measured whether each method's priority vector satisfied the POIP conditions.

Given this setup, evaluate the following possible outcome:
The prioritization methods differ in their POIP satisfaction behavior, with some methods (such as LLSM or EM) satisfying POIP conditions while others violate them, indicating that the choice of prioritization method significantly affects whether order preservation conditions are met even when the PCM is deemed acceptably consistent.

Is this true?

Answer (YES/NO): NO